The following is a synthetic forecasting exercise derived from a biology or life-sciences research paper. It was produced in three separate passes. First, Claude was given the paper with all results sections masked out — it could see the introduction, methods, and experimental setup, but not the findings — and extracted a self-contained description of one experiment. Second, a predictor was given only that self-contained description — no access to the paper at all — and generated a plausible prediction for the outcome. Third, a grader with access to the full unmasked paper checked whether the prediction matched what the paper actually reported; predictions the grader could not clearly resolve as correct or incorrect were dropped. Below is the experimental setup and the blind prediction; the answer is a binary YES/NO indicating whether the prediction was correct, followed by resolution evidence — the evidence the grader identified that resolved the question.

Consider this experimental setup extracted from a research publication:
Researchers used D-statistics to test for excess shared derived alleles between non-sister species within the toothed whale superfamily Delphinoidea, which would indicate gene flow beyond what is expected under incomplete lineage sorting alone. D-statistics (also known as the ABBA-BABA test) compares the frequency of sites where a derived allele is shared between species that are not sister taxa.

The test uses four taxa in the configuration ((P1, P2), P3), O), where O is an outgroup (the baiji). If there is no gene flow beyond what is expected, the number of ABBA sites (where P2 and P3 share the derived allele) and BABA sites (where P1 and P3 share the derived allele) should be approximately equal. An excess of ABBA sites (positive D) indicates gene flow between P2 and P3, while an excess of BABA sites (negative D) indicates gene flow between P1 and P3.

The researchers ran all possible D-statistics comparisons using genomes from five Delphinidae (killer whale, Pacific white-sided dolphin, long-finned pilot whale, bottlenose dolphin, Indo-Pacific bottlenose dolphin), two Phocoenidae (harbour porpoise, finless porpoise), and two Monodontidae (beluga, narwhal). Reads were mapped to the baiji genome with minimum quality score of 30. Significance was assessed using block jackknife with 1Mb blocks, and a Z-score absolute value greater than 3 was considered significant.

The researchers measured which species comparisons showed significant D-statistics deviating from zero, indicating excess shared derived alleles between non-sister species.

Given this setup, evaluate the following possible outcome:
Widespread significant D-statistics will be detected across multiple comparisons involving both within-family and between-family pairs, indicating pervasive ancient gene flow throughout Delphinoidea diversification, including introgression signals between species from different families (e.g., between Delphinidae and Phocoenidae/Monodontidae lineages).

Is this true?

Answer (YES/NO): YES